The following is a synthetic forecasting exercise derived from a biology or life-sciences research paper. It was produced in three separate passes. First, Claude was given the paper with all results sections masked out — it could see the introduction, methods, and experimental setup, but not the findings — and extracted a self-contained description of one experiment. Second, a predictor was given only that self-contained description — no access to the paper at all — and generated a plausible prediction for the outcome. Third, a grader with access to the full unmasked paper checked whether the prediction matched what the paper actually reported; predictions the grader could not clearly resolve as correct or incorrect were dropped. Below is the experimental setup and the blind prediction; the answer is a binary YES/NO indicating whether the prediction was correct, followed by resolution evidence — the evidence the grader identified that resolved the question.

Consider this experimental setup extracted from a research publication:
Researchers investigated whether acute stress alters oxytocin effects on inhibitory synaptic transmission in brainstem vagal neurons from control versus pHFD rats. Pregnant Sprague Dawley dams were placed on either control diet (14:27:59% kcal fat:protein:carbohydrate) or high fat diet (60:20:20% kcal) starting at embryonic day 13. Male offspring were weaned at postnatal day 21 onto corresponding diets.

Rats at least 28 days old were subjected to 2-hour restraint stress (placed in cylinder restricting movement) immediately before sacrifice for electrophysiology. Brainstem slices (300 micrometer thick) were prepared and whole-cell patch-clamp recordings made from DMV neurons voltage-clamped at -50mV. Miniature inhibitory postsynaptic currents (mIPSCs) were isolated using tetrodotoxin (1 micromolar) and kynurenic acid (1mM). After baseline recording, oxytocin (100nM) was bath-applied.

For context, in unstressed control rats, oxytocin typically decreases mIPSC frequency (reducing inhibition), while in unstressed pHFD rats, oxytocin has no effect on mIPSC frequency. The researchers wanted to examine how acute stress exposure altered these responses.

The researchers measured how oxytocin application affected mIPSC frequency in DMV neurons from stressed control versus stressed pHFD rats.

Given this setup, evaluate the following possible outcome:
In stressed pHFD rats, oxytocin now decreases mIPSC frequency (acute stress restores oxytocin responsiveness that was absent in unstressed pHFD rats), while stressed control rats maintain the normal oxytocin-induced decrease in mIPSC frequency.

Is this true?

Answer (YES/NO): NO